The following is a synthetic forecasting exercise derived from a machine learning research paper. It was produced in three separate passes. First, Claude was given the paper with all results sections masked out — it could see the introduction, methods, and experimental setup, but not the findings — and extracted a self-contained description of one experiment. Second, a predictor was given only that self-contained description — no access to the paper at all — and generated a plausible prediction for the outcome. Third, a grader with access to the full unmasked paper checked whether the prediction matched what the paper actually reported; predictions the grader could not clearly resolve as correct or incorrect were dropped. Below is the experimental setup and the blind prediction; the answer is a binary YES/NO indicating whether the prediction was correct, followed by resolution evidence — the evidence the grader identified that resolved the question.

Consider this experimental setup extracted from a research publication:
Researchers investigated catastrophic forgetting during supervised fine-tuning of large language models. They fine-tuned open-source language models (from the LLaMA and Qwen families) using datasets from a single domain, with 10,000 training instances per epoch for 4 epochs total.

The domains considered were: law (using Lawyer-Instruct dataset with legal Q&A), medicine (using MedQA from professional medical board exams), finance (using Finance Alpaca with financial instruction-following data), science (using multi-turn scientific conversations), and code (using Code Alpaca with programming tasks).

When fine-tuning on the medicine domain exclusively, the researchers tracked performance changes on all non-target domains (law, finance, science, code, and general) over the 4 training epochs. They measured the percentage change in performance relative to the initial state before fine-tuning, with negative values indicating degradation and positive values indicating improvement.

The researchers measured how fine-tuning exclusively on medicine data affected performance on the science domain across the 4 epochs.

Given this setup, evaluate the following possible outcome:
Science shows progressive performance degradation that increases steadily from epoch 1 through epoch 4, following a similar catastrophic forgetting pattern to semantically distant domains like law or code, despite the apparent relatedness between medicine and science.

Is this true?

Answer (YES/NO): NO